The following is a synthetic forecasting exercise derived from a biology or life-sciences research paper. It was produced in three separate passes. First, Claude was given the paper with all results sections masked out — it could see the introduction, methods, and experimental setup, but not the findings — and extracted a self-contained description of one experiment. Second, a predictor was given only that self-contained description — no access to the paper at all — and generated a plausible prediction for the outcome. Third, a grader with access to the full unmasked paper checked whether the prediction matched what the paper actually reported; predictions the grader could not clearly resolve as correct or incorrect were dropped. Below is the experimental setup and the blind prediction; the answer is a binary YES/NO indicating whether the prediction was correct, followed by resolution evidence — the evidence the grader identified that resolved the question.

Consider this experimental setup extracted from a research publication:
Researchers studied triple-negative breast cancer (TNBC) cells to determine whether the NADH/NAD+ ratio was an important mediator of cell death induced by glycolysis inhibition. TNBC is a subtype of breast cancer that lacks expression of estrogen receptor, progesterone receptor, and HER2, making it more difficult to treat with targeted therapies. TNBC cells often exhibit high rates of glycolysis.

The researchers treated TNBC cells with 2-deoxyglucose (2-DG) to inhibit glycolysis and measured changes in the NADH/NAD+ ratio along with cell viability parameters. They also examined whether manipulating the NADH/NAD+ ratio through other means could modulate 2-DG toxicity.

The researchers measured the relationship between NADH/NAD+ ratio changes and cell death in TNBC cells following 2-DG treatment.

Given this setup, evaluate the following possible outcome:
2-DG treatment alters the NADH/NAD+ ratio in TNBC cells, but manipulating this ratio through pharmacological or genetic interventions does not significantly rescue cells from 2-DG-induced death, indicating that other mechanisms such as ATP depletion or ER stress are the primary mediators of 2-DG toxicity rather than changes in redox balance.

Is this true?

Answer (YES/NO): NO